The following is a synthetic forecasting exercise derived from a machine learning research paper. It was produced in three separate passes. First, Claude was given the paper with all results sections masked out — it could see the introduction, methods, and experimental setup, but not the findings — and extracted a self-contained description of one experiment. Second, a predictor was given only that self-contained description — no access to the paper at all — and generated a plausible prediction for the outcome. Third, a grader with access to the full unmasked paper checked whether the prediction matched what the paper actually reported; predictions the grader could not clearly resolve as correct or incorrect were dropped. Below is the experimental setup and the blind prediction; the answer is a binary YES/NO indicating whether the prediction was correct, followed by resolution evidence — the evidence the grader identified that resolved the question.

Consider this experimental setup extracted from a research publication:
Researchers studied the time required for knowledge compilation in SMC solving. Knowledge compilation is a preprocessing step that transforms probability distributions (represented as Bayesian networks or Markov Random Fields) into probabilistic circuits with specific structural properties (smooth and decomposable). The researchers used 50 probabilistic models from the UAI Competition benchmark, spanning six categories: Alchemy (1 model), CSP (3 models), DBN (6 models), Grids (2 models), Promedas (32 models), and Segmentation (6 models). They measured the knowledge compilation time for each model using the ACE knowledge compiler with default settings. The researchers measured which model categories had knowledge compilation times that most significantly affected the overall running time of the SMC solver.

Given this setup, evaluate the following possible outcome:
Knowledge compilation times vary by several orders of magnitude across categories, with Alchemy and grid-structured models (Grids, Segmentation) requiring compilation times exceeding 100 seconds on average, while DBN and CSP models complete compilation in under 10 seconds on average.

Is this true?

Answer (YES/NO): NO